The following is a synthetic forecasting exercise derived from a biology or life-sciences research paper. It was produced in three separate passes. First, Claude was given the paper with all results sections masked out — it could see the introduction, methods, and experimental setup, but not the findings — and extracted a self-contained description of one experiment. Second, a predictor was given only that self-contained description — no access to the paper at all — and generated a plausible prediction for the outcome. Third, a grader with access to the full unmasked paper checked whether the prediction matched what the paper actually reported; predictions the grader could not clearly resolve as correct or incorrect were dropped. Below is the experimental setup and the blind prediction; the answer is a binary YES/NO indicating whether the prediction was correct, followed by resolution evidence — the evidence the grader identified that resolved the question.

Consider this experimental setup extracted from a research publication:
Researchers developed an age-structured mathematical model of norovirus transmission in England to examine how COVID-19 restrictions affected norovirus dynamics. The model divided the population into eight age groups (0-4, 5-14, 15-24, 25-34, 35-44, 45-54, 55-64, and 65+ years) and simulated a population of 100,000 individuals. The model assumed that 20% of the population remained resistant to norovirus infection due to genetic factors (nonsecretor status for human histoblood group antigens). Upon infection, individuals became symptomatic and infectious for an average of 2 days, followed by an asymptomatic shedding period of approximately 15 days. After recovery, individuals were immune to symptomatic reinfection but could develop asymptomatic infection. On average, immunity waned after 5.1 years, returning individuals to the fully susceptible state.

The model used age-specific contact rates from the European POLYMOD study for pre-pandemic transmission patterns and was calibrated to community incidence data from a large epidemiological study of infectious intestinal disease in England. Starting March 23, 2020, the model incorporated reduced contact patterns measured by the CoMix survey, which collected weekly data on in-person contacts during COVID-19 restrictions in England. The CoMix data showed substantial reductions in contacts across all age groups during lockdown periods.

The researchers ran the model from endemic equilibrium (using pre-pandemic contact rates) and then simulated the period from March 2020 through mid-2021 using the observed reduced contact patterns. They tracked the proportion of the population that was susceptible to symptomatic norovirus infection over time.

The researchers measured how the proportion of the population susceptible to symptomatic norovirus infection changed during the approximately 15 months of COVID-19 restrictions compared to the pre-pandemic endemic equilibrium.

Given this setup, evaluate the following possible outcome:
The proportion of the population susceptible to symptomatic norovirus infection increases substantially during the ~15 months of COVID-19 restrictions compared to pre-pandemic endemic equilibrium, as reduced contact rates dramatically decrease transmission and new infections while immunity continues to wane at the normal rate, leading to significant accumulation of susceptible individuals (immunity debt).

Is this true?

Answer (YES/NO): YES